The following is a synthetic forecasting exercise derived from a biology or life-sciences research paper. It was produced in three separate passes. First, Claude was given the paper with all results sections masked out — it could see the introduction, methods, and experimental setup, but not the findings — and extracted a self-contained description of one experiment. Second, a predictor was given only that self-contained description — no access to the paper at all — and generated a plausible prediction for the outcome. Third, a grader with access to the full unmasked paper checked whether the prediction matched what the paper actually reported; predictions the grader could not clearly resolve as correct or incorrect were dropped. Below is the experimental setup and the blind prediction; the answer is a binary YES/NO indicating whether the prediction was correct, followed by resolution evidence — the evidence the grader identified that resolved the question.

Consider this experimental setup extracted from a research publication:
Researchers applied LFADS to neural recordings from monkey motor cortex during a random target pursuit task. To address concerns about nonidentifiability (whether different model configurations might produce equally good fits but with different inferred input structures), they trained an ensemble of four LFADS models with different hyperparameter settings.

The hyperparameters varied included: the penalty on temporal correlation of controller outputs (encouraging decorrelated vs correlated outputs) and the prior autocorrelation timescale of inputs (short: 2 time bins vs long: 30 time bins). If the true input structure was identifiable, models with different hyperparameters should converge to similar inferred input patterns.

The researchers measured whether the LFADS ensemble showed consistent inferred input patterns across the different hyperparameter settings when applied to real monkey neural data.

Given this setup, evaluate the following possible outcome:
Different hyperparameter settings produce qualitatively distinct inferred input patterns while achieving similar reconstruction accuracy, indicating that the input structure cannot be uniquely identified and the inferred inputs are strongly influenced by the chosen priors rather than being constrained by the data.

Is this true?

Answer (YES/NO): NO